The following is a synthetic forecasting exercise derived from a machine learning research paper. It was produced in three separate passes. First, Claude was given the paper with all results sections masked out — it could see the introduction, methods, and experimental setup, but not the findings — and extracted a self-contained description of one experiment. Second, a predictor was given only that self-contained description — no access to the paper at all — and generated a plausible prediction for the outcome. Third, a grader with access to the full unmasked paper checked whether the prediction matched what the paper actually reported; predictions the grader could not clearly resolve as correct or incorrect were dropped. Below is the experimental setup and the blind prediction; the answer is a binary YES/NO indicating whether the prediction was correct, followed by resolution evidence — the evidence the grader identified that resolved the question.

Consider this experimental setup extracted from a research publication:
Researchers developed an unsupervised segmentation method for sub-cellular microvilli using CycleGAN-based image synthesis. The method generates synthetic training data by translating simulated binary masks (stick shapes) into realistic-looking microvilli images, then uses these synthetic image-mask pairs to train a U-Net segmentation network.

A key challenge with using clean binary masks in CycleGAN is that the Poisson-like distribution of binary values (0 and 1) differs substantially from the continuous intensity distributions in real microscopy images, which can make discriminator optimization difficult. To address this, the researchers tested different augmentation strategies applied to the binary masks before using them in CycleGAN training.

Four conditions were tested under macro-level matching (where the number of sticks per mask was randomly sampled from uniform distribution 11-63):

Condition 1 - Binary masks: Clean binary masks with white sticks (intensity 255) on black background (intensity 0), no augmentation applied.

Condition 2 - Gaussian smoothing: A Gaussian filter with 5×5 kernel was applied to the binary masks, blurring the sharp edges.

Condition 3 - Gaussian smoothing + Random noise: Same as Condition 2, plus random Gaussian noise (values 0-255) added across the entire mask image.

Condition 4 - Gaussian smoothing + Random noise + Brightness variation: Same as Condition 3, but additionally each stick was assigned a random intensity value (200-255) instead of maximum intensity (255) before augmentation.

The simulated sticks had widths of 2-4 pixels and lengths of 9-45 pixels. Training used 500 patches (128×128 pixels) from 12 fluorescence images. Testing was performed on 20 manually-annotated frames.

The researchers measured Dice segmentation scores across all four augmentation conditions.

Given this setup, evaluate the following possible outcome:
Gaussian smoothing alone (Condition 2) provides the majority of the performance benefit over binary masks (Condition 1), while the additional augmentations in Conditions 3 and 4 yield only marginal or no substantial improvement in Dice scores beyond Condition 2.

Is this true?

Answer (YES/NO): NO